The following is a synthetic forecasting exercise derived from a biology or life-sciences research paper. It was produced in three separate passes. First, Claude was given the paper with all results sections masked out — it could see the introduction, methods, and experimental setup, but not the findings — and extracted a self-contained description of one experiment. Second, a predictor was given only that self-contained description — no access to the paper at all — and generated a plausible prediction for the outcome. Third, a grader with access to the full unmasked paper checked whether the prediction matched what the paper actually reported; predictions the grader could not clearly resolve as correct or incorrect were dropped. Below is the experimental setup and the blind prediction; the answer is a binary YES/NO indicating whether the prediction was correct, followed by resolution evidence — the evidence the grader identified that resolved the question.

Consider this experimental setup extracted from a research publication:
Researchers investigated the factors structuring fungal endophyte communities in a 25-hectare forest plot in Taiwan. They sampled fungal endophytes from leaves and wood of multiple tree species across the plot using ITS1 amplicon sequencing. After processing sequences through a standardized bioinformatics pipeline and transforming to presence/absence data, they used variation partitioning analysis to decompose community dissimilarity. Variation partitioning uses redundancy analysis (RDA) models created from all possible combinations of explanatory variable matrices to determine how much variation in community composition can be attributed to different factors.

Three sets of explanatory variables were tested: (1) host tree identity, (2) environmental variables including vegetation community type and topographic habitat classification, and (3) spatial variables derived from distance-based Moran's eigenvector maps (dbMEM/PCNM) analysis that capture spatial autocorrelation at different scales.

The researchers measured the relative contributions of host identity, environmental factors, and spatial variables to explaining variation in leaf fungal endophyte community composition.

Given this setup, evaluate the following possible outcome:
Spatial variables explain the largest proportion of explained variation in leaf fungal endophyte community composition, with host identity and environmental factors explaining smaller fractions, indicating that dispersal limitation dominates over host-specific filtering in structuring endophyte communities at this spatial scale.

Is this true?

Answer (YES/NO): NO